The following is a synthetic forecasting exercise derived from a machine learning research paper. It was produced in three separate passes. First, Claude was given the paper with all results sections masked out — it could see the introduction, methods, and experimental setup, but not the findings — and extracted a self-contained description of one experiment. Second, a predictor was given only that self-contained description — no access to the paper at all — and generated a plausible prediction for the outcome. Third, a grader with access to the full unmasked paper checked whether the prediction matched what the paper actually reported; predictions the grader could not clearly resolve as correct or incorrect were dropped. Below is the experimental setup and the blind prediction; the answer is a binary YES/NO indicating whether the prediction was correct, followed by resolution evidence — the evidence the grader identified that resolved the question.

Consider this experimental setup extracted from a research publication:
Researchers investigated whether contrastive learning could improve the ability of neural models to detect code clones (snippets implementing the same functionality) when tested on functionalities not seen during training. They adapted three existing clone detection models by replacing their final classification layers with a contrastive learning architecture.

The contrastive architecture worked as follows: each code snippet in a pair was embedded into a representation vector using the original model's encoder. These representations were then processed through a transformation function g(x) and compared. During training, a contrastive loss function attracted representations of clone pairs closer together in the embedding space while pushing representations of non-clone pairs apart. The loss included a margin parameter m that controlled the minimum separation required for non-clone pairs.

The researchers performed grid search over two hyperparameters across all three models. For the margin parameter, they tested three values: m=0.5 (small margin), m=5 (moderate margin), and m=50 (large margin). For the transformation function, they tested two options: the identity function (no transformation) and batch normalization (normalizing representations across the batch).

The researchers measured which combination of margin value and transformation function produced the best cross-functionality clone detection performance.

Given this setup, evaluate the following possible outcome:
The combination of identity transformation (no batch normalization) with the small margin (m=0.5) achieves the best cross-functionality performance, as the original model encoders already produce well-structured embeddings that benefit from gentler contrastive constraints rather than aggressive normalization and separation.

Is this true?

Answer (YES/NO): NO